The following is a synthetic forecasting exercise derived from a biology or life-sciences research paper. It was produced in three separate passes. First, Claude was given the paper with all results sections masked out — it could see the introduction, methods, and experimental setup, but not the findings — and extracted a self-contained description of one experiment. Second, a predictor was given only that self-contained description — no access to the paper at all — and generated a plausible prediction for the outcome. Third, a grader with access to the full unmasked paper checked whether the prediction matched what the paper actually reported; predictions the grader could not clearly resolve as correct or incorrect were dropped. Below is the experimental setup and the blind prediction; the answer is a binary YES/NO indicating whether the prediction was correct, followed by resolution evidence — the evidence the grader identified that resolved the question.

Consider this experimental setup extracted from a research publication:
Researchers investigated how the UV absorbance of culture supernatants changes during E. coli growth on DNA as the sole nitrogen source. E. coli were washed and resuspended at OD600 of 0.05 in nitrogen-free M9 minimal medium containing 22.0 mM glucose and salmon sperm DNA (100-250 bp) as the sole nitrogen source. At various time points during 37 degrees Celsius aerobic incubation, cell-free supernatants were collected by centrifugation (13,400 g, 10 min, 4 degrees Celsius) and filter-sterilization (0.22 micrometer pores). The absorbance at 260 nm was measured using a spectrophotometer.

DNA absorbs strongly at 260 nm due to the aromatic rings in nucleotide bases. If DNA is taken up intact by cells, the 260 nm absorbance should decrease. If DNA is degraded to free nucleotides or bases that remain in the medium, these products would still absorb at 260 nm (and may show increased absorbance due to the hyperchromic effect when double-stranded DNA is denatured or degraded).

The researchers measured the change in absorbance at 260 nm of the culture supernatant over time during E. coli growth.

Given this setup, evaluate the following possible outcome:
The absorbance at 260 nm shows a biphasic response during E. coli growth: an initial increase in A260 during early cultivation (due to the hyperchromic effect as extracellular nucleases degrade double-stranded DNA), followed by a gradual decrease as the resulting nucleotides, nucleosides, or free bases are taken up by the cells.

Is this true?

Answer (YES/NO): NO